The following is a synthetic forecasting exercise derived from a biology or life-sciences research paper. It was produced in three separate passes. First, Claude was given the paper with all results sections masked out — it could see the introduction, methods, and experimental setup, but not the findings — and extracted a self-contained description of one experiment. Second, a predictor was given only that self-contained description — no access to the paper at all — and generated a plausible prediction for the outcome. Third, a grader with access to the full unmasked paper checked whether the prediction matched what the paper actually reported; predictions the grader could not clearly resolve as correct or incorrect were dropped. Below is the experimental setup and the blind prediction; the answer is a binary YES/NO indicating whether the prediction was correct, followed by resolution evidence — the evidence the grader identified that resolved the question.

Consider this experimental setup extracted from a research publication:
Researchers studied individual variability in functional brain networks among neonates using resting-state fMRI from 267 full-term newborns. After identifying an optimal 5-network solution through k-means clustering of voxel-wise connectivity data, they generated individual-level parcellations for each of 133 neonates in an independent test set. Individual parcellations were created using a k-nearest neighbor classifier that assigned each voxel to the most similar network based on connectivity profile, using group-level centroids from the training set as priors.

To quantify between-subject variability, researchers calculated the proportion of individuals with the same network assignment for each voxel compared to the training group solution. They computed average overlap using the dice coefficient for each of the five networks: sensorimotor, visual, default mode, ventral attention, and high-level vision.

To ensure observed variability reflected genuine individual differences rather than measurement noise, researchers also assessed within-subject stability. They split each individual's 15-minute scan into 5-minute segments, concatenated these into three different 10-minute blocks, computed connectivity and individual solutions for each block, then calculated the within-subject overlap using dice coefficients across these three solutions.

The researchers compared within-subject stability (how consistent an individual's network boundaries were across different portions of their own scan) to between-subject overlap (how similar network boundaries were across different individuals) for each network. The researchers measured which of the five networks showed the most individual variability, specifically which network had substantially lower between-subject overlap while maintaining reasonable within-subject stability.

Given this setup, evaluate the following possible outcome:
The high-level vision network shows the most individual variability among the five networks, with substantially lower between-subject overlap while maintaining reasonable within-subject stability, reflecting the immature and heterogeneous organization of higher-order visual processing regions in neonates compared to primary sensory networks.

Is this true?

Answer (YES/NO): NO